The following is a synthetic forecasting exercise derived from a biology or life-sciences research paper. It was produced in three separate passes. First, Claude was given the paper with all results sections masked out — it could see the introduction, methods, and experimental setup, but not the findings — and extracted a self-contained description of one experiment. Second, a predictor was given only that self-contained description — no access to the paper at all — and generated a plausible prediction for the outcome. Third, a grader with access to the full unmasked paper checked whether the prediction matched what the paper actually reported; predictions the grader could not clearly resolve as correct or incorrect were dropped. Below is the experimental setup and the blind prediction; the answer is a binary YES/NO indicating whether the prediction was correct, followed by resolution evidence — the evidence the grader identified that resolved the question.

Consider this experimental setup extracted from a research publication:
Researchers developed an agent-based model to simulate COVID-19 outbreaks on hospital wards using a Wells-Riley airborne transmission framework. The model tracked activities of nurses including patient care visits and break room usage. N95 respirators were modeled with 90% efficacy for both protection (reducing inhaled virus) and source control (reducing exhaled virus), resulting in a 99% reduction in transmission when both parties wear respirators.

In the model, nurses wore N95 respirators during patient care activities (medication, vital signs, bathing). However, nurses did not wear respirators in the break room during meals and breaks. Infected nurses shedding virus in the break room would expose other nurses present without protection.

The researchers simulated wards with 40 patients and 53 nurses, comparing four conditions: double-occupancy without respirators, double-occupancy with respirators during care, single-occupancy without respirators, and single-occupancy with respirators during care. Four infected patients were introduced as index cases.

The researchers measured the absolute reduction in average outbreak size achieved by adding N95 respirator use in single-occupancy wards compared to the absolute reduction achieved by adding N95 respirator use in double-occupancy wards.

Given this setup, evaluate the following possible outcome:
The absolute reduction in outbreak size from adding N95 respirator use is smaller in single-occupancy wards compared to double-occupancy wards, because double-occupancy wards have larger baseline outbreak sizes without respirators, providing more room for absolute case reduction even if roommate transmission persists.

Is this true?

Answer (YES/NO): YES